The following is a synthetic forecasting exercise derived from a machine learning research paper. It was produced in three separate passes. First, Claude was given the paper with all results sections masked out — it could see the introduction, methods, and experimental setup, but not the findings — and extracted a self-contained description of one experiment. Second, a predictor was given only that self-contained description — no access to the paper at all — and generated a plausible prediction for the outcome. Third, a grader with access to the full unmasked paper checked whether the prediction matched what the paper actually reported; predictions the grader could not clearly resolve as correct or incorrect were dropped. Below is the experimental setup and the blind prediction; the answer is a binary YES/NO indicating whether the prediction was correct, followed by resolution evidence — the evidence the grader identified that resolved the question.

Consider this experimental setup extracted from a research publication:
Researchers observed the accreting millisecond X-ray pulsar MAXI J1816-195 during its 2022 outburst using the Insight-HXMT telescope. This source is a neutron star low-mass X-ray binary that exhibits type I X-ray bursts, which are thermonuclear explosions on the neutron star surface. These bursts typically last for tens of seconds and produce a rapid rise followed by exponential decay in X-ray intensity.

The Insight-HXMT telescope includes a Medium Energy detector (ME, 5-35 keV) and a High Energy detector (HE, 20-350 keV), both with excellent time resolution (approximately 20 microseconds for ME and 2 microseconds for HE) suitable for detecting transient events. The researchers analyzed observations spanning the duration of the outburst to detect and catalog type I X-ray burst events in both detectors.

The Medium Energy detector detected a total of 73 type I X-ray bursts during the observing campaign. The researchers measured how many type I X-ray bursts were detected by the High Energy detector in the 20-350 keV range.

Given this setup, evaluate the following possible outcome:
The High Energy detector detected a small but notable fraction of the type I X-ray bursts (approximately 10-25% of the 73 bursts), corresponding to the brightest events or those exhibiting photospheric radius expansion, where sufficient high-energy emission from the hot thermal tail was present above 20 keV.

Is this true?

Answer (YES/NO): NO